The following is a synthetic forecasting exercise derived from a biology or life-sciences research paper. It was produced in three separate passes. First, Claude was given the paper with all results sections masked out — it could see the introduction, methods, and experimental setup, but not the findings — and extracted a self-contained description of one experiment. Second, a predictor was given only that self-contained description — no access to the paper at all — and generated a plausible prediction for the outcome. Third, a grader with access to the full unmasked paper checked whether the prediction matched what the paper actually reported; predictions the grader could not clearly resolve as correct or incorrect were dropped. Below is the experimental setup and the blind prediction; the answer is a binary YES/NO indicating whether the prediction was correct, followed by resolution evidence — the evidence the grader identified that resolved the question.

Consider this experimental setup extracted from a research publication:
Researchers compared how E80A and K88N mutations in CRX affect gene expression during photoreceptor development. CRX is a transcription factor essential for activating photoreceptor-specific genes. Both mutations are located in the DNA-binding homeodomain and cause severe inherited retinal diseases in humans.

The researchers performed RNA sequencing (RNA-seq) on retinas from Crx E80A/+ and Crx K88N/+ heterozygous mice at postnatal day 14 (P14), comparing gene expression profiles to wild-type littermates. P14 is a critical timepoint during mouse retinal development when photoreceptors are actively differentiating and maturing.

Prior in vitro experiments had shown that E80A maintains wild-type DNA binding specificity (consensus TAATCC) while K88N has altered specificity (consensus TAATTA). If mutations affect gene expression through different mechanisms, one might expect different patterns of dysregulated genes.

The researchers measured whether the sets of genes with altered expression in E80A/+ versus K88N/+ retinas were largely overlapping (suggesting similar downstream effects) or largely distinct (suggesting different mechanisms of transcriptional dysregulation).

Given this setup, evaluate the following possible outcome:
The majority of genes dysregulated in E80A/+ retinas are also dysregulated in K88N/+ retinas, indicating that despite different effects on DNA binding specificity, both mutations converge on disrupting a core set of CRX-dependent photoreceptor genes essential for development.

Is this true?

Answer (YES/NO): NO